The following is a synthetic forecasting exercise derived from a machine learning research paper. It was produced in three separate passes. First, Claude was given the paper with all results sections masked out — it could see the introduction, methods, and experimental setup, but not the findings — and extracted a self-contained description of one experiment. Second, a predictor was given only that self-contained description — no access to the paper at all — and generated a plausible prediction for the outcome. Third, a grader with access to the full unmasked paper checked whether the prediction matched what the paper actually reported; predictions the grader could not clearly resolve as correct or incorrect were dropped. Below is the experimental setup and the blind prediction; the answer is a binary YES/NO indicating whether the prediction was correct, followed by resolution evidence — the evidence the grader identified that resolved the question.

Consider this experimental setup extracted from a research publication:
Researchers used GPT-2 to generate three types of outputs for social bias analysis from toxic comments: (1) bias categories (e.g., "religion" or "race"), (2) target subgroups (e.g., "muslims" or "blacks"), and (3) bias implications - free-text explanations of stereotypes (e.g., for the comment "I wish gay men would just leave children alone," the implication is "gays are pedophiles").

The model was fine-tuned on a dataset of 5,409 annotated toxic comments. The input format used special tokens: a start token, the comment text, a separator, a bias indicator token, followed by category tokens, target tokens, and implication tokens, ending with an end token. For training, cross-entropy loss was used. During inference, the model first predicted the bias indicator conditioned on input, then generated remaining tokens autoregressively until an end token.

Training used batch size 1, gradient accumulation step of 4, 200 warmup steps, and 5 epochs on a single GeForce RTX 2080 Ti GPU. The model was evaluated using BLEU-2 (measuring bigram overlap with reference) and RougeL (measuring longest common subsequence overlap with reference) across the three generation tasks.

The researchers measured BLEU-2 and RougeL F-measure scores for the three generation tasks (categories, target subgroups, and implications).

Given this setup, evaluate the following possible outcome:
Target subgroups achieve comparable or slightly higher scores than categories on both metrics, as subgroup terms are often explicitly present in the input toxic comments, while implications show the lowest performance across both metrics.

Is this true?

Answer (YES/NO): NO